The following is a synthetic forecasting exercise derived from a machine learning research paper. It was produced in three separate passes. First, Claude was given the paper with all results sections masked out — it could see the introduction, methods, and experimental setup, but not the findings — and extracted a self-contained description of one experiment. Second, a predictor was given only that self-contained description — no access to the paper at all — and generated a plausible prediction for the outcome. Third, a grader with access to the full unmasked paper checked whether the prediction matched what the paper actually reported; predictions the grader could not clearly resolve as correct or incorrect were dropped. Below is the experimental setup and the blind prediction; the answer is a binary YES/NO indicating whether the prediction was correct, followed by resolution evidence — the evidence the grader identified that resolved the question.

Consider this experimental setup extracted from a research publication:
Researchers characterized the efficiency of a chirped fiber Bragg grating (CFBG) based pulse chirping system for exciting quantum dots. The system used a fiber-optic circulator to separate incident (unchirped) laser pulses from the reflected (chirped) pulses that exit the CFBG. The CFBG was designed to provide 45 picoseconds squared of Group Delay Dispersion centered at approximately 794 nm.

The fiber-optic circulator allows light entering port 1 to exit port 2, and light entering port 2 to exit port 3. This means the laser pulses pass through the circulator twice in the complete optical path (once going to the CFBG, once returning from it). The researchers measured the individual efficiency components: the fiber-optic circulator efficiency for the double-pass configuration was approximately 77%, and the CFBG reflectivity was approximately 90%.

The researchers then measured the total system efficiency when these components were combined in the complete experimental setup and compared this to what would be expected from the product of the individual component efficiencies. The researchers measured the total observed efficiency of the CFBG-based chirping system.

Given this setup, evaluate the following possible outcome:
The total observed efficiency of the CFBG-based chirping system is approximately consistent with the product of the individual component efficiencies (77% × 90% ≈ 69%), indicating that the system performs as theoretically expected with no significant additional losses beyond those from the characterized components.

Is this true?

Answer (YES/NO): NO